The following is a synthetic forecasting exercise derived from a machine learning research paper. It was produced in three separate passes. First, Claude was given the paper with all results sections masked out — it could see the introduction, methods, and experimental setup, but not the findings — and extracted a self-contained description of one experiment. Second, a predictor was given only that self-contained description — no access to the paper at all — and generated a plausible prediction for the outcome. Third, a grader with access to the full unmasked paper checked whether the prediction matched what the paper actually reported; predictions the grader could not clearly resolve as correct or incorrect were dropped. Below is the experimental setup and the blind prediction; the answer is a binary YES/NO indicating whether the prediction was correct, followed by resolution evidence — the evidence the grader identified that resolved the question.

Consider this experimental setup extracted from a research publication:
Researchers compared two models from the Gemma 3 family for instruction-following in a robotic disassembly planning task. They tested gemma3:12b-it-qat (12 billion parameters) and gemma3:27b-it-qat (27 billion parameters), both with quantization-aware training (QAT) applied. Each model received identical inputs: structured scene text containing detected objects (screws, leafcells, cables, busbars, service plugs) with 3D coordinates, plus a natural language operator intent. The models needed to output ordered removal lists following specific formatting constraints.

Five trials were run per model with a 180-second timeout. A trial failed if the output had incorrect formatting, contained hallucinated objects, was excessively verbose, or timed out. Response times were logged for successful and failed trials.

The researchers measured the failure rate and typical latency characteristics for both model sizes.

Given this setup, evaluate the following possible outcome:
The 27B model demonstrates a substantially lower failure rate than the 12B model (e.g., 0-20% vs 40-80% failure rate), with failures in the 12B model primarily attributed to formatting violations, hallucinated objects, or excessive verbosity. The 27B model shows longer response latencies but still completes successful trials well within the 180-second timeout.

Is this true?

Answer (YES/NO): NO